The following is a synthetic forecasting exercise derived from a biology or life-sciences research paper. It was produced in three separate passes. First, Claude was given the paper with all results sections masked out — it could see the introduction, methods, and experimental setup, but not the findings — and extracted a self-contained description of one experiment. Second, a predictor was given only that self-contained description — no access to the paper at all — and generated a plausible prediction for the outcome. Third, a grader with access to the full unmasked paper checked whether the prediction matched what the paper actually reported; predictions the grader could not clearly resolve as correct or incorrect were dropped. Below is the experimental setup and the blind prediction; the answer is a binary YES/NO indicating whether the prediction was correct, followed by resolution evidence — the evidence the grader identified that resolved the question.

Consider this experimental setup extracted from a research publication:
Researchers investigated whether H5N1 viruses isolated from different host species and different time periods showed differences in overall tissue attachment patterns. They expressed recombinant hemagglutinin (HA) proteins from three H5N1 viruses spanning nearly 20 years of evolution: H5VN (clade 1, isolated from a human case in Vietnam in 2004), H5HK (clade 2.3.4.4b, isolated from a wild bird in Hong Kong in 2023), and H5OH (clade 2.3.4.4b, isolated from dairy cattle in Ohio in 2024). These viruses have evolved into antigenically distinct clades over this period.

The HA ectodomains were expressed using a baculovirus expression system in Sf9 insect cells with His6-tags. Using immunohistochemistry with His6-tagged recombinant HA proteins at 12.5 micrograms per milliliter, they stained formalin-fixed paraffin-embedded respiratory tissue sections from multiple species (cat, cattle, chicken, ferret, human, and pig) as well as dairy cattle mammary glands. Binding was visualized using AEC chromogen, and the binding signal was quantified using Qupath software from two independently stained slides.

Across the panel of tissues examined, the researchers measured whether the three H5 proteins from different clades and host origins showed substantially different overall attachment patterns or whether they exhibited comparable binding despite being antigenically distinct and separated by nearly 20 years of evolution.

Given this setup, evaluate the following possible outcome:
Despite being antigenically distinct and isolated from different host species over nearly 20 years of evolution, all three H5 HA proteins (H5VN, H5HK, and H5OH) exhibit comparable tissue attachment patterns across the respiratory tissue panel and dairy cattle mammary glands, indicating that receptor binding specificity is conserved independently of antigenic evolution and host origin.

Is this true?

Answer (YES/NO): YES